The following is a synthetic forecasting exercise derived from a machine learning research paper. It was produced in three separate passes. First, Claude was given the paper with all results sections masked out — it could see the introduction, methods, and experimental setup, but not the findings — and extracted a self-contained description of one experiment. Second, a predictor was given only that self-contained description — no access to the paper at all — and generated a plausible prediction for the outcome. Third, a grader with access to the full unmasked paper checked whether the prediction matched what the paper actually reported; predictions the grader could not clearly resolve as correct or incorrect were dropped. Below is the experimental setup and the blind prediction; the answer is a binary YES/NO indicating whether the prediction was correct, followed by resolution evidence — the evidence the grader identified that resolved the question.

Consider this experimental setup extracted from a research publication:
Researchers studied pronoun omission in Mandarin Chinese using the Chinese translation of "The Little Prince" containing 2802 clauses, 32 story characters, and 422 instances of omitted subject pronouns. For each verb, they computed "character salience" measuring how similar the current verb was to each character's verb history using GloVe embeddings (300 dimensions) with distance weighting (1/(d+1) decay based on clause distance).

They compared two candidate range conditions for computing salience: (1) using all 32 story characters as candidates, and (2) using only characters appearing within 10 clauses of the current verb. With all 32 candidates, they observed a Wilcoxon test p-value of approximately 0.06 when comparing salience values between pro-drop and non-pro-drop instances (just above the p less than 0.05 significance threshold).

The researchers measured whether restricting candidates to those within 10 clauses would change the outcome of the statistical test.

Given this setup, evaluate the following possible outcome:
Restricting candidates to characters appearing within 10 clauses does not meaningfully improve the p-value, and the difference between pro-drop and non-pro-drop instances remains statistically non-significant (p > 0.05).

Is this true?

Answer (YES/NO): NO